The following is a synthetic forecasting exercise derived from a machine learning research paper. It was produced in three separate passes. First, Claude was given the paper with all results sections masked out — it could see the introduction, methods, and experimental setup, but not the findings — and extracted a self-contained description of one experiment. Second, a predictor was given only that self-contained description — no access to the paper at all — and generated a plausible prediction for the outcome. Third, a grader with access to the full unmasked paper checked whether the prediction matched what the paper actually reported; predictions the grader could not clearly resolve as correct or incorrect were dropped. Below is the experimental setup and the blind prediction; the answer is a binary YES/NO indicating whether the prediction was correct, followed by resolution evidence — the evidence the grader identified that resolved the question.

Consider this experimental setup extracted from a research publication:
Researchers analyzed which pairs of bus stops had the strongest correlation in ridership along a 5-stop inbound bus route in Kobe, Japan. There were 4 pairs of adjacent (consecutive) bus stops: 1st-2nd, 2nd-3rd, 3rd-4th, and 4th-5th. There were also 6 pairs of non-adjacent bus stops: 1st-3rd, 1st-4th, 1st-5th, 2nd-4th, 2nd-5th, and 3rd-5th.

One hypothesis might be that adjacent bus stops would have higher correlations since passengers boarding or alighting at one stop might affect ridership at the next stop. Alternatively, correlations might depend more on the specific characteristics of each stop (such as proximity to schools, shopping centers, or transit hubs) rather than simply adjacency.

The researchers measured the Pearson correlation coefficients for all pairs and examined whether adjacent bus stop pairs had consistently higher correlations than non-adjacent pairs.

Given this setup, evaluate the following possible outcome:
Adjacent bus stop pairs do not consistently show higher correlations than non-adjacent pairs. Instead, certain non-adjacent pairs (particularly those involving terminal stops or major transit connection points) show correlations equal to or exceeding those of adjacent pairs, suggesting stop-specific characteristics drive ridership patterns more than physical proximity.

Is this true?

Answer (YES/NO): NO